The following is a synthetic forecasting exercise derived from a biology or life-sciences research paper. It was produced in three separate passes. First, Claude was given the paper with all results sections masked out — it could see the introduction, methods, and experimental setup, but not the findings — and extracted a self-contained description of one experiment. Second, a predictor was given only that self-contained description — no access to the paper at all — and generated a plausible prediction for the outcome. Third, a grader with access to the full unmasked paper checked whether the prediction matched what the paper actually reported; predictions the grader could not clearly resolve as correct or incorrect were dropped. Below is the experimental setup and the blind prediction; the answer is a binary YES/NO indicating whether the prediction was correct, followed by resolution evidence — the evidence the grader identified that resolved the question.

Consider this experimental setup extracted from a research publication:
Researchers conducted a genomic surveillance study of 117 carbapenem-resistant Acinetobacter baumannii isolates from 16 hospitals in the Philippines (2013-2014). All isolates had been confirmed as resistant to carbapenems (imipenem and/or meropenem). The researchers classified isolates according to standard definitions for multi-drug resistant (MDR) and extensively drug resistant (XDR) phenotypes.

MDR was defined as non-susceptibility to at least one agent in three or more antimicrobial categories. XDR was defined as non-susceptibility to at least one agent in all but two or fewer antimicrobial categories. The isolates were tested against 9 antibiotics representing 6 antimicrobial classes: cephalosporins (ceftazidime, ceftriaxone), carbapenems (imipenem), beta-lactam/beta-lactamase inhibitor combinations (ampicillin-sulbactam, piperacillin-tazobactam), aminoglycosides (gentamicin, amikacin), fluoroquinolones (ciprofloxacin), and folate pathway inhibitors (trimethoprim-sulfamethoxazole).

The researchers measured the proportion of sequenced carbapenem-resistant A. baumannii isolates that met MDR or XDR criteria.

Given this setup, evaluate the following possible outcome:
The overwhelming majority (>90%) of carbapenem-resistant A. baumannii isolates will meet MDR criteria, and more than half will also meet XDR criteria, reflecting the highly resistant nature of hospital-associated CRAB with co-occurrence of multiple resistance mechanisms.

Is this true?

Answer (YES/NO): YES